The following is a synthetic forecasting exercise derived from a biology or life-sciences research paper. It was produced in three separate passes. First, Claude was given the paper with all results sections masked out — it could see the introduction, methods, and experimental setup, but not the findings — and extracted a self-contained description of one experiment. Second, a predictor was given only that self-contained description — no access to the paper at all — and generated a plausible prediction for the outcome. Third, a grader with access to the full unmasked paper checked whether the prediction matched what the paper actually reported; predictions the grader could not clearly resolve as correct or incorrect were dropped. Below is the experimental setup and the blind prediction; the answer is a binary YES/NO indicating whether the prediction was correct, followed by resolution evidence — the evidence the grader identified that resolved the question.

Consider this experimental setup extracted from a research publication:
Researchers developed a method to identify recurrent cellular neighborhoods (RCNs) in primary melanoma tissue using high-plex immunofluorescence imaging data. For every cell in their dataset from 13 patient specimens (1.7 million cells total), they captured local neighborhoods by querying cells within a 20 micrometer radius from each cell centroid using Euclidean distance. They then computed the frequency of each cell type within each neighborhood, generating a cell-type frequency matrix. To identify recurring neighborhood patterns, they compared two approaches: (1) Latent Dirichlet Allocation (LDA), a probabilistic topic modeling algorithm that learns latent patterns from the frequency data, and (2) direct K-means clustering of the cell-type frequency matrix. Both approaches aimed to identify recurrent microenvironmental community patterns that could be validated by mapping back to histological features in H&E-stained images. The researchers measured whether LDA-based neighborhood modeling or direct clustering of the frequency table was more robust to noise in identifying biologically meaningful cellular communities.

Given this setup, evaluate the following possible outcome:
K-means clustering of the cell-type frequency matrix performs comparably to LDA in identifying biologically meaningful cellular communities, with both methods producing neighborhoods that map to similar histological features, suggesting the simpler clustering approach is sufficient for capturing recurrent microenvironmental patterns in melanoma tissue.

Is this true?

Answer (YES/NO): NO